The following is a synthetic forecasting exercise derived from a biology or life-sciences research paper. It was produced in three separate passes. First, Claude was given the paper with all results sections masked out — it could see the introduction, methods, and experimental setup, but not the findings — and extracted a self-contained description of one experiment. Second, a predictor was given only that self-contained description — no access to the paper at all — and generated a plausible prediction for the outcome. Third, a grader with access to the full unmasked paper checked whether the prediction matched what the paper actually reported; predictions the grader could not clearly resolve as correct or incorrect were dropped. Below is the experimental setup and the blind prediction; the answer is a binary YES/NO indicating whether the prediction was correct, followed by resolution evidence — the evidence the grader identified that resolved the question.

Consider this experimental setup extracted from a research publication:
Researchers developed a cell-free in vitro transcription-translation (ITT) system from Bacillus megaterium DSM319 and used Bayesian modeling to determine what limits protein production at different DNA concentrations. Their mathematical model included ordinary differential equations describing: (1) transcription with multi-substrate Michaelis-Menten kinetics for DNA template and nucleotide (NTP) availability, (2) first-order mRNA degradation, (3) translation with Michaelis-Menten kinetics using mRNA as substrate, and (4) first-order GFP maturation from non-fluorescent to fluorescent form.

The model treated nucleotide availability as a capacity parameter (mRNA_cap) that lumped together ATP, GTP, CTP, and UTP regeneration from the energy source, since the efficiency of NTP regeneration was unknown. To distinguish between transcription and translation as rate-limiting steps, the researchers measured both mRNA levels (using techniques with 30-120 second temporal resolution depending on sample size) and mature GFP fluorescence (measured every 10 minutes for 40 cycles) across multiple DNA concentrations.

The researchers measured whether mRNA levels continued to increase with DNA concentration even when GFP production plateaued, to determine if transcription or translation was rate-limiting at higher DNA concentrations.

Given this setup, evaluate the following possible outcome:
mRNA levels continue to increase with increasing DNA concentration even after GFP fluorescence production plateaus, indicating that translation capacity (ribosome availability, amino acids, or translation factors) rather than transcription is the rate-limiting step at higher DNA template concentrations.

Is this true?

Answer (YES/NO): YES